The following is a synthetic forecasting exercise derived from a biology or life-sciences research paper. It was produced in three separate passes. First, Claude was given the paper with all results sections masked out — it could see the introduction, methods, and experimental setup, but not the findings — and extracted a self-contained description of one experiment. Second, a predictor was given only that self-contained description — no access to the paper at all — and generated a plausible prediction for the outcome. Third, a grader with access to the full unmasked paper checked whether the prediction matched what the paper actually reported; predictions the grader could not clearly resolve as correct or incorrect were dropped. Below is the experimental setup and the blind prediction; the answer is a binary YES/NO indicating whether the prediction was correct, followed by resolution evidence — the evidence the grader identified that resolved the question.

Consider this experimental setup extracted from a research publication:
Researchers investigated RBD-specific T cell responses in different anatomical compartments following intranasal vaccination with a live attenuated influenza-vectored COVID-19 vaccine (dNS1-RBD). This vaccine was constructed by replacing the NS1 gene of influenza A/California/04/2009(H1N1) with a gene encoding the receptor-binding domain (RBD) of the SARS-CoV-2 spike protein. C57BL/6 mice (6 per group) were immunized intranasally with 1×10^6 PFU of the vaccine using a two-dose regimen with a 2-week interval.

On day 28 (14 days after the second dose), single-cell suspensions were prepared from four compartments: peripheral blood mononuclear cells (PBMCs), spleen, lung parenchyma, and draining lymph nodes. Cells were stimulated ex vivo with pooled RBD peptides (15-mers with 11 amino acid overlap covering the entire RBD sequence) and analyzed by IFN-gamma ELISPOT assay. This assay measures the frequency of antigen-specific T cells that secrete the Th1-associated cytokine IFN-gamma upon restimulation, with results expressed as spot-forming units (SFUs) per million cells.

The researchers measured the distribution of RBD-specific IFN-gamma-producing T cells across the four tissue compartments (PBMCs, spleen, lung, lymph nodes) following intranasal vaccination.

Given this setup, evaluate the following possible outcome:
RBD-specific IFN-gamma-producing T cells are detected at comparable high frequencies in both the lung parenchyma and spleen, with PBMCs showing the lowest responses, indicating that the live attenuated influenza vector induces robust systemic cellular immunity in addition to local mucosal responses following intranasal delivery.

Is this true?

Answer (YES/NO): NO